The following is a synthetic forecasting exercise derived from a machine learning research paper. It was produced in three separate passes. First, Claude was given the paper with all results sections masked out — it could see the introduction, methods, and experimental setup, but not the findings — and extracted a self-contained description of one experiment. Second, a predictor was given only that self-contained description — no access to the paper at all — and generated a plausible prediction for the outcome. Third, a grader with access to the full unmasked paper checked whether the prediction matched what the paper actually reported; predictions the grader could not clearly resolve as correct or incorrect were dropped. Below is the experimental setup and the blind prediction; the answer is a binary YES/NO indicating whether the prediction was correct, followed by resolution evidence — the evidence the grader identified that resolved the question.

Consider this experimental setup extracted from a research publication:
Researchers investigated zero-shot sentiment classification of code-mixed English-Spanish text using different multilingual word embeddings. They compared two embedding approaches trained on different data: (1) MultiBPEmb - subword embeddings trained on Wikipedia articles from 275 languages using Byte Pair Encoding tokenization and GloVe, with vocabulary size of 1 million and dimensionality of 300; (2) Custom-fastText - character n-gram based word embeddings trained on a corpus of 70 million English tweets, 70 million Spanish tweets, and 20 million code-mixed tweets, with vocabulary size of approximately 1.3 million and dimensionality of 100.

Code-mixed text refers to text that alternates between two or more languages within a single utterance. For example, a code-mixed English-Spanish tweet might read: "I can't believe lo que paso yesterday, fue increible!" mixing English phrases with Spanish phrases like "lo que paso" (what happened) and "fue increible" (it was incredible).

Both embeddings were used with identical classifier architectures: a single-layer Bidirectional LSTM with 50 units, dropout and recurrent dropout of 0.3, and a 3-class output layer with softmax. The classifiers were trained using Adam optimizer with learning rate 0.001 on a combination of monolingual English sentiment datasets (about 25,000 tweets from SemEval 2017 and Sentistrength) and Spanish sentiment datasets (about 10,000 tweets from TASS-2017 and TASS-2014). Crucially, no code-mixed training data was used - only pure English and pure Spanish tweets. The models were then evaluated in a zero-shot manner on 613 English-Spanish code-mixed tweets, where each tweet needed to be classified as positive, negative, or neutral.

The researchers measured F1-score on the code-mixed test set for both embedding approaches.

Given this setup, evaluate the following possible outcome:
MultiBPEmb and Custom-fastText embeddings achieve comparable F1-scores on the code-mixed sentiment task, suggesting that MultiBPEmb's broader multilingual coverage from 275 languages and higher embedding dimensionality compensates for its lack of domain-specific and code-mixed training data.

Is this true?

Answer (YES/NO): NO